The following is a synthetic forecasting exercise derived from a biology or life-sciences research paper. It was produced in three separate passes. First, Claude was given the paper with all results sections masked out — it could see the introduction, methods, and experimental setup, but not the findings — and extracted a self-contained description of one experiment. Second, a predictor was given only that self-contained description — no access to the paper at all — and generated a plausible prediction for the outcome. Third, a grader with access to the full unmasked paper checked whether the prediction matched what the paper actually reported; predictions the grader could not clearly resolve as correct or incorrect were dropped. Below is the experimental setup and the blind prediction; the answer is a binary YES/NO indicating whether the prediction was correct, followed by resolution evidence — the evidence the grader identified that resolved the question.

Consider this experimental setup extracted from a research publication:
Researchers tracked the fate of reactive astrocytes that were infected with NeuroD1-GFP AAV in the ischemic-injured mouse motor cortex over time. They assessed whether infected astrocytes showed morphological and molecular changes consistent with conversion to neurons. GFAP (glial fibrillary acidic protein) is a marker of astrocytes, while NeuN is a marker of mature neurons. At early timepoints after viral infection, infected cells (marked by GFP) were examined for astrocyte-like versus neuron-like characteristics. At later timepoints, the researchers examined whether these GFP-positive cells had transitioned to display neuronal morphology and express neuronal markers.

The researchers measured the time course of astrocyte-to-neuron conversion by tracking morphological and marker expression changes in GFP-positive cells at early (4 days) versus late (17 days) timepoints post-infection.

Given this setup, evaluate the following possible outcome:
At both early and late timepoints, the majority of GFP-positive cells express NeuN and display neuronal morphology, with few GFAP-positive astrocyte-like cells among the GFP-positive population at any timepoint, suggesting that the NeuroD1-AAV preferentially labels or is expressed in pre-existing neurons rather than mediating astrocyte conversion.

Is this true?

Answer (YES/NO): NO